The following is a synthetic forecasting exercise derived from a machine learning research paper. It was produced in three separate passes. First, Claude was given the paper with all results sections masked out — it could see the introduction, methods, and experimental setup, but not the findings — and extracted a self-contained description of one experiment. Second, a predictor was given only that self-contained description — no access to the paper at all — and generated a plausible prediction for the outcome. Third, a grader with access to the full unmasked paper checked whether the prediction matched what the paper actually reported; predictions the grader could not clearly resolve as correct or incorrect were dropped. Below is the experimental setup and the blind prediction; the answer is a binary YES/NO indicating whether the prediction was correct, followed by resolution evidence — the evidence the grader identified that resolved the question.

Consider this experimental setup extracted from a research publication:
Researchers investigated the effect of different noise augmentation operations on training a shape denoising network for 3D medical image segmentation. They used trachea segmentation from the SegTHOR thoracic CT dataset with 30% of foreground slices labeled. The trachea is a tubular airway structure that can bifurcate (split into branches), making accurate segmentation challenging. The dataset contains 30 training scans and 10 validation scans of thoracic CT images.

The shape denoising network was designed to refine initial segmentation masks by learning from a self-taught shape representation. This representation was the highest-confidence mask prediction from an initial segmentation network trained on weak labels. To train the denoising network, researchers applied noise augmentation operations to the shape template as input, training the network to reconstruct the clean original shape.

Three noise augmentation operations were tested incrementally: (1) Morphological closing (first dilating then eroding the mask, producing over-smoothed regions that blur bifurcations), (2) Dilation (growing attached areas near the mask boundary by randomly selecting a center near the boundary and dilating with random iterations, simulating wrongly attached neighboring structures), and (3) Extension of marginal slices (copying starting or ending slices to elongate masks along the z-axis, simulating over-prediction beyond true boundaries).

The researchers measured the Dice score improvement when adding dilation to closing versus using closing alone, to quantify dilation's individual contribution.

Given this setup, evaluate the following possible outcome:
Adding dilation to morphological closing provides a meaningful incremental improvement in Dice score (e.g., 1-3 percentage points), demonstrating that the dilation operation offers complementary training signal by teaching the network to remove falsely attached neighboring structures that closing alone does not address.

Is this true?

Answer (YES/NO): NO